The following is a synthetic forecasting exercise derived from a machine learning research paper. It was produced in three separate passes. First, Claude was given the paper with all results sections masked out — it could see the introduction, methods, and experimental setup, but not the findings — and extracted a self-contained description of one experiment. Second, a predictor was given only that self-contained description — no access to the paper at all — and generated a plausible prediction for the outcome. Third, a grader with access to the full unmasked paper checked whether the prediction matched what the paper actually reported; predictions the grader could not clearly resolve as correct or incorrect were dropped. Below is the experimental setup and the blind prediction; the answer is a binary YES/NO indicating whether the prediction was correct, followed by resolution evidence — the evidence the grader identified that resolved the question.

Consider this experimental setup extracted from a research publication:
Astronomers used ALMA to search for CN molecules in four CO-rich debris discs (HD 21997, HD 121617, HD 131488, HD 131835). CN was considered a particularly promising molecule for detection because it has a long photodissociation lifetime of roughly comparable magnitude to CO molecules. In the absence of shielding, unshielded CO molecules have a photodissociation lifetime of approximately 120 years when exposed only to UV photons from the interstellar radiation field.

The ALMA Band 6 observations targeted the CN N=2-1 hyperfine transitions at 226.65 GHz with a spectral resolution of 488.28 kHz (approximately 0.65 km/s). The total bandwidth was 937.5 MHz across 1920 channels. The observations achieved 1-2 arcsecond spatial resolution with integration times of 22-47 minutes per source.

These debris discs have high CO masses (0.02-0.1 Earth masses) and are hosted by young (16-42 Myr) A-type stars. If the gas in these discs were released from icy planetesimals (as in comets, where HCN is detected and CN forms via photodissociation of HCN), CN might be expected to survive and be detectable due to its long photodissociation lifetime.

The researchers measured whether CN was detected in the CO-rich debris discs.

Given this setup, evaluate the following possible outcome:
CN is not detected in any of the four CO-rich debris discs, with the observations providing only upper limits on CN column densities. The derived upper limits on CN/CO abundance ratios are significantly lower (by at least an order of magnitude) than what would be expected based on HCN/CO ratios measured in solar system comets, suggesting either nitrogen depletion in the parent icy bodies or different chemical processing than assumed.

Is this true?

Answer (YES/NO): NO